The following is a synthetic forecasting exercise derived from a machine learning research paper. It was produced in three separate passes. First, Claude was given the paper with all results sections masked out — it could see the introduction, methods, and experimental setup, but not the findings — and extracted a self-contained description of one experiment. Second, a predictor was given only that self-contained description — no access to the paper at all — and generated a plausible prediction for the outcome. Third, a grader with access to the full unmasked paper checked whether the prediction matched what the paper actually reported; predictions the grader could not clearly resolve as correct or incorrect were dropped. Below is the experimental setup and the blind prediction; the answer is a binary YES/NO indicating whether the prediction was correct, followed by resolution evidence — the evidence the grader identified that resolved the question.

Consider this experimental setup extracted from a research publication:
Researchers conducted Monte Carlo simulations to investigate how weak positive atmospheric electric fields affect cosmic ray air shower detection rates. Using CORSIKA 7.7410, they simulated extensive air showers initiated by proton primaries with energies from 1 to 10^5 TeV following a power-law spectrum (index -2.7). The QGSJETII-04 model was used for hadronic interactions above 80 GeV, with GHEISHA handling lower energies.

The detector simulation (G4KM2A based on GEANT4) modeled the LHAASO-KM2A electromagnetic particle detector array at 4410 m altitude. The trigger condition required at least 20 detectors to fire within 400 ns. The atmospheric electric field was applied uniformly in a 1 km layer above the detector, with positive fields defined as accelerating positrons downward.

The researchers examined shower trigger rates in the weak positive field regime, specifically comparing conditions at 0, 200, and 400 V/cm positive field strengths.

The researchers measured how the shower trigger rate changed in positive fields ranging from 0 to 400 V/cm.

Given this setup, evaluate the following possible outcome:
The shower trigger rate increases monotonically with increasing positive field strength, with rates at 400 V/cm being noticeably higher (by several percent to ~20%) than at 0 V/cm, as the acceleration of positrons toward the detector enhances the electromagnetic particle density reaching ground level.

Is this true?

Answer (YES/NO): NO